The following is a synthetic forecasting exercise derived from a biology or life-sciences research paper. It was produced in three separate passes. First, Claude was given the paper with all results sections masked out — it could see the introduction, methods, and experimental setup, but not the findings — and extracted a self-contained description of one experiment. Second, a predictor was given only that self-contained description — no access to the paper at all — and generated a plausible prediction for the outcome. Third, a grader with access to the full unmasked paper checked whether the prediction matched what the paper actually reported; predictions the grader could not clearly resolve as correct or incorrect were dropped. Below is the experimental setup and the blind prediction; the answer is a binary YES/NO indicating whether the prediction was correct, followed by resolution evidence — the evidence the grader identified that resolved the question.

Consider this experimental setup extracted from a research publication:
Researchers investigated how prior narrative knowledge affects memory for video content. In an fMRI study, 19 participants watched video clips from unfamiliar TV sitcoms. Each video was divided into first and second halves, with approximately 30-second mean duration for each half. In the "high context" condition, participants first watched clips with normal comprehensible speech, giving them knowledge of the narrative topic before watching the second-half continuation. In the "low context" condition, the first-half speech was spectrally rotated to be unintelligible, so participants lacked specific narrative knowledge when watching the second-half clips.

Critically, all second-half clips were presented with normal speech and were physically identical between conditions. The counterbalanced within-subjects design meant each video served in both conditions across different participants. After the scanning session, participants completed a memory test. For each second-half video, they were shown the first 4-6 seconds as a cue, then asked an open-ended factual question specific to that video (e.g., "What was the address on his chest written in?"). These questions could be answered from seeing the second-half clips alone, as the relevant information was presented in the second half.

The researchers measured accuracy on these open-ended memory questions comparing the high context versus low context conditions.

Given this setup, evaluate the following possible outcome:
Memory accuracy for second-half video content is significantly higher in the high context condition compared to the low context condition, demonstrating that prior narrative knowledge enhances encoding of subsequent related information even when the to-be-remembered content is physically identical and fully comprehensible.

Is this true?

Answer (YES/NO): YES